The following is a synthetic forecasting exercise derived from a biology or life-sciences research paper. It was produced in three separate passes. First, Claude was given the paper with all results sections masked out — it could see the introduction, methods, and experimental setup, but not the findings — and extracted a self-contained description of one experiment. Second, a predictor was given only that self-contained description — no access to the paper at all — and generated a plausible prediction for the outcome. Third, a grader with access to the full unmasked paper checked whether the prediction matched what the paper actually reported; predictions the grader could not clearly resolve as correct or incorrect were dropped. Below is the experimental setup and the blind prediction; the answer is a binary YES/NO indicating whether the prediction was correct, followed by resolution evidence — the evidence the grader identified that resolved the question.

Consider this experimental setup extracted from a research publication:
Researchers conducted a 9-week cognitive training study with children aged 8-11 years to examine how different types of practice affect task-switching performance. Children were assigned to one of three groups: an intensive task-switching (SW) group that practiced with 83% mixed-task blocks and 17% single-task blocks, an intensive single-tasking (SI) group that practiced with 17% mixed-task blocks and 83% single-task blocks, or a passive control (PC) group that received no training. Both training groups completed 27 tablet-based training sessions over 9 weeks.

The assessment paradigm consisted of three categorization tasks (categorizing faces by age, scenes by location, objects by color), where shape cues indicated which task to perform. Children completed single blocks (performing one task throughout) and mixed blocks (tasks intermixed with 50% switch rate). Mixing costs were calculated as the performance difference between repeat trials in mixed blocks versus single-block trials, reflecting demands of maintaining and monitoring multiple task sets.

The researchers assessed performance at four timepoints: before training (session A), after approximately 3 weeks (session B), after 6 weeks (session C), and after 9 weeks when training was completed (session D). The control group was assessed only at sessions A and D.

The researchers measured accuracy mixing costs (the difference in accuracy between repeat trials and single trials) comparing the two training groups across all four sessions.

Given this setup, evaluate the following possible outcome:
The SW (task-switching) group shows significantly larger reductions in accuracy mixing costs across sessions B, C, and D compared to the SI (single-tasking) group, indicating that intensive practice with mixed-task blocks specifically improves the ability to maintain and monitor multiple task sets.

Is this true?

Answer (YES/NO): NO